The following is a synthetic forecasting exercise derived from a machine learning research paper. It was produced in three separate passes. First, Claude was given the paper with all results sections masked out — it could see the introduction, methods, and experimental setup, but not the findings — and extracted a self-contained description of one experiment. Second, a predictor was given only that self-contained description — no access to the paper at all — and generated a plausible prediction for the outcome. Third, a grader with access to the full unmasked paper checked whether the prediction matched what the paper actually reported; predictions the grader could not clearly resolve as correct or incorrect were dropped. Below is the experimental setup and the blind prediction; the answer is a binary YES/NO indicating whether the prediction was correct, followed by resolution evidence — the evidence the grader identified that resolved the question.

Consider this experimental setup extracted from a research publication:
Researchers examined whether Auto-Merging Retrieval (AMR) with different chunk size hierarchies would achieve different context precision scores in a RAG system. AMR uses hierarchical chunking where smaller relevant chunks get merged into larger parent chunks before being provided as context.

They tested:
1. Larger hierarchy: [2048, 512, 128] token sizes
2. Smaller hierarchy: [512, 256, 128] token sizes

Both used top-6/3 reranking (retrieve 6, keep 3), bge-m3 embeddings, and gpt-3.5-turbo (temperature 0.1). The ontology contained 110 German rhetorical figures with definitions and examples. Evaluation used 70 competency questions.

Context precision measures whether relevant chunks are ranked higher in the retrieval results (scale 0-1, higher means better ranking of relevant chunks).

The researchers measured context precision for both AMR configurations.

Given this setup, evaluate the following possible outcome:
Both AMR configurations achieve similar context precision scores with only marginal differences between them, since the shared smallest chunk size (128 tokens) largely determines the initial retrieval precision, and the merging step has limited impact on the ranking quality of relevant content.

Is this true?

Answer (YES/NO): NO